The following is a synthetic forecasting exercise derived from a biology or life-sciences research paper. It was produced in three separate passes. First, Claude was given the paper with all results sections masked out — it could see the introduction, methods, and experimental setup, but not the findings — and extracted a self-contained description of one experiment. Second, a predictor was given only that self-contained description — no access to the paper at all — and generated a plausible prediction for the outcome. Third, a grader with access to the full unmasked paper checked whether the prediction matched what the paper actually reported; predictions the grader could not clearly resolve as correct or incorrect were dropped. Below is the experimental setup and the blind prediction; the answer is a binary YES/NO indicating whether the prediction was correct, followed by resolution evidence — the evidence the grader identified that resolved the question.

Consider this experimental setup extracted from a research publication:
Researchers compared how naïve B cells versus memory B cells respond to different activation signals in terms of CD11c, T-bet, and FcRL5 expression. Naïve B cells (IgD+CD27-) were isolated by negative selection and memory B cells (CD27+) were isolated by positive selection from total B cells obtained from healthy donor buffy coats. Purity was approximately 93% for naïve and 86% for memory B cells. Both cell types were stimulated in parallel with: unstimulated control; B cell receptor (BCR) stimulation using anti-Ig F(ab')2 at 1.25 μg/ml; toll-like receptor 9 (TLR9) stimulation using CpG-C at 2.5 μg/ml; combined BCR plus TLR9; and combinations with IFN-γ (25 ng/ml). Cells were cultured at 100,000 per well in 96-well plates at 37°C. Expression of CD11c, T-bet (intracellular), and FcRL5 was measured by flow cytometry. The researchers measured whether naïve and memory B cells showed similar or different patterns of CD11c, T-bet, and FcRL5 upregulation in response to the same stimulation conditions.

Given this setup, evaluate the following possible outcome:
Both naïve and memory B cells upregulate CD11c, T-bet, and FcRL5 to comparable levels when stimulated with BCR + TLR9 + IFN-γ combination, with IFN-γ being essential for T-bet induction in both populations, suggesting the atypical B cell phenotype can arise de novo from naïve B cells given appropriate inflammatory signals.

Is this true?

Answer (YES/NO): NO